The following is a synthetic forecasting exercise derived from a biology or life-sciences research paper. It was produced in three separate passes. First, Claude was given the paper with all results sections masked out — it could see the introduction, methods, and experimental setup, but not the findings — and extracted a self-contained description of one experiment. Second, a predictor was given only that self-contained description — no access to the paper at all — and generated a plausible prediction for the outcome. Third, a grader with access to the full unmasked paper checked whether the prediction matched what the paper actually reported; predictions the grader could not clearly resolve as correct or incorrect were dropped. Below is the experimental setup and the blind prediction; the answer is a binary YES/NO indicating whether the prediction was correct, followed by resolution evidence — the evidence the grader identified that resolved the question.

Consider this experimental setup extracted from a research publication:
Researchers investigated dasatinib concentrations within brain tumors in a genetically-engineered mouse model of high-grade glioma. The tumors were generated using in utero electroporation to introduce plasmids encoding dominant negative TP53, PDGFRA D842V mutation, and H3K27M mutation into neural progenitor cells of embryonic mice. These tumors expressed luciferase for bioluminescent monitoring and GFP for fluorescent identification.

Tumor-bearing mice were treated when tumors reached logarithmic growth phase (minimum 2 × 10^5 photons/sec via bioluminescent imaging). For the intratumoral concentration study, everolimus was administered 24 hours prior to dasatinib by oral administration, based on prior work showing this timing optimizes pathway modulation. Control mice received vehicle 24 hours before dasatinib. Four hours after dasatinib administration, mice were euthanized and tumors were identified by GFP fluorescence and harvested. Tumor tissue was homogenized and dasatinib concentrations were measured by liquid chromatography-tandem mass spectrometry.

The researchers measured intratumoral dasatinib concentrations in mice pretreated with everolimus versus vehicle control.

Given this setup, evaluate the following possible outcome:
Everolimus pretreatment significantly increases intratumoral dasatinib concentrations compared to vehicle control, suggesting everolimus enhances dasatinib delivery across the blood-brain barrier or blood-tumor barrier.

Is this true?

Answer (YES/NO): YES